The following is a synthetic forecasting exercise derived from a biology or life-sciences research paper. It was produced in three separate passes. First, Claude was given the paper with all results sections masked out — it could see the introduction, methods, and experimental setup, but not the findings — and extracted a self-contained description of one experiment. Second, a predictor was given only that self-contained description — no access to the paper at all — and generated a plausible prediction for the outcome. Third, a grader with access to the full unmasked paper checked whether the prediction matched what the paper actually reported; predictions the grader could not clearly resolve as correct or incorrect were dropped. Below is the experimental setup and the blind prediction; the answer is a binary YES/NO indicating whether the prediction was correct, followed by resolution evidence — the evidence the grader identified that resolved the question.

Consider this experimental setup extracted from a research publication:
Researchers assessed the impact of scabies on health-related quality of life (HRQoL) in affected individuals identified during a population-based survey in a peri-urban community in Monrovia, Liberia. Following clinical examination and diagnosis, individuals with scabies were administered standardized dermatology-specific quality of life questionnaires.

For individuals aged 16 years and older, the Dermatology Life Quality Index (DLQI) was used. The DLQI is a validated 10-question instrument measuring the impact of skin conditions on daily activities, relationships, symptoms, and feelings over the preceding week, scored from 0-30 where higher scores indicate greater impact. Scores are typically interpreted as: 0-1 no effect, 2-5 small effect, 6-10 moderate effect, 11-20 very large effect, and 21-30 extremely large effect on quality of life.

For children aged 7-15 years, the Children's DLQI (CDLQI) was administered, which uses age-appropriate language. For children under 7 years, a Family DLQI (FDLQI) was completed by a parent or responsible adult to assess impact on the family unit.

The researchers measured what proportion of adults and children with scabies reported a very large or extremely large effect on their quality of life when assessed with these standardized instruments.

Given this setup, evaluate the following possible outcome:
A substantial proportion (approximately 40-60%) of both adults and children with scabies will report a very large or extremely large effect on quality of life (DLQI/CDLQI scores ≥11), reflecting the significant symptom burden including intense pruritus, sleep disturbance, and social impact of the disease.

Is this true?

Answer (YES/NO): NO